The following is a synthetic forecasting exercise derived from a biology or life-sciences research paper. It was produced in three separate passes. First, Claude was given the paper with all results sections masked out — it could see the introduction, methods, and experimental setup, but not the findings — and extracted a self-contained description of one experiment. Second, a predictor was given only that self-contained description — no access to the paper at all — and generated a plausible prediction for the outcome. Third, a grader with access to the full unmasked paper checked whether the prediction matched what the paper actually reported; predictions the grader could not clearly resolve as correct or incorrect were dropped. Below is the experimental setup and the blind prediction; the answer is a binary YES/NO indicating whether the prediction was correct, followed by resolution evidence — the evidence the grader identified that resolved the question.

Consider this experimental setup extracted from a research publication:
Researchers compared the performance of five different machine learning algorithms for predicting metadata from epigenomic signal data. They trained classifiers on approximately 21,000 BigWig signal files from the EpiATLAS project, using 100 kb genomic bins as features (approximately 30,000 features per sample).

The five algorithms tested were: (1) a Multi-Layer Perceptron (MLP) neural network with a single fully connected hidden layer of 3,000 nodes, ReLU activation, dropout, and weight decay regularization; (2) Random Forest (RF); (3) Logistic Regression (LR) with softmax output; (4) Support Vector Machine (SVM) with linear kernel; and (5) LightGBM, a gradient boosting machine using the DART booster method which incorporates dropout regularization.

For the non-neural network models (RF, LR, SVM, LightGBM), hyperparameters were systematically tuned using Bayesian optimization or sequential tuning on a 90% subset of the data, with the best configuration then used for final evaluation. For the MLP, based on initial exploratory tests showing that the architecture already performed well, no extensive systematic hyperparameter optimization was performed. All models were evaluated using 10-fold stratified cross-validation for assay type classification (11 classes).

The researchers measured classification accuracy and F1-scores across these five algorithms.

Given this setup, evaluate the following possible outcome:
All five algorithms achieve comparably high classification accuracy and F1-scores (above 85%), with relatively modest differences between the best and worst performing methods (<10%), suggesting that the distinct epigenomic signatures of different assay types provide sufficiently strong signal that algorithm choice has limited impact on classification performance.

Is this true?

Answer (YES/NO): YES